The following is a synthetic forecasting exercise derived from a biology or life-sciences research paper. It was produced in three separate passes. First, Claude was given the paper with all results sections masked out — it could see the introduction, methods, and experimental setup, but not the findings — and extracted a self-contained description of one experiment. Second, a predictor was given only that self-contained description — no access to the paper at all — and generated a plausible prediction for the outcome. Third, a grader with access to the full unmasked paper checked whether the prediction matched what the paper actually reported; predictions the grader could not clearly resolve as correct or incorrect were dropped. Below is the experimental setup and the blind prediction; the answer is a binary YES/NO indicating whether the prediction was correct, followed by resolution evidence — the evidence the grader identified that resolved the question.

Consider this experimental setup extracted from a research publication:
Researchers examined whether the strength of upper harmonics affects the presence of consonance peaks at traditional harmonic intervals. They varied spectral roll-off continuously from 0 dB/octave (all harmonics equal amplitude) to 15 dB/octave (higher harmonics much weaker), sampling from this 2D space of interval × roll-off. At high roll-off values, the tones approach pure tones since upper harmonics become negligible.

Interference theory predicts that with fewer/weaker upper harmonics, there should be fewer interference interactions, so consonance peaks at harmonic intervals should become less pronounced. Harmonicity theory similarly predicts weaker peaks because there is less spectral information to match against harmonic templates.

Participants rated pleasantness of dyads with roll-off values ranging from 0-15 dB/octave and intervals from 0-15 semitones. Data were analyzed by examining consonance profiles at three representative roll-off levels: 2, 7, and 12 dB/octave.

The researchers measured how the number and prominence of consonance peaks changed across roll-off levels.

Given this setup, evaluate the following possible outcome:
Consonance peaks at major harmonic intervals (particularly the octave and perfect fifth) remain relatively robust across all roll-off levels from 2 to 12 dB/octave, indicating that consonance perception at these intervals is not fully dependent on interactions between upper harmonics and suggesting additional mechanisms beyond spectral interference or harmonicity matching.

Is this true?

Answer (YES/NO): NO